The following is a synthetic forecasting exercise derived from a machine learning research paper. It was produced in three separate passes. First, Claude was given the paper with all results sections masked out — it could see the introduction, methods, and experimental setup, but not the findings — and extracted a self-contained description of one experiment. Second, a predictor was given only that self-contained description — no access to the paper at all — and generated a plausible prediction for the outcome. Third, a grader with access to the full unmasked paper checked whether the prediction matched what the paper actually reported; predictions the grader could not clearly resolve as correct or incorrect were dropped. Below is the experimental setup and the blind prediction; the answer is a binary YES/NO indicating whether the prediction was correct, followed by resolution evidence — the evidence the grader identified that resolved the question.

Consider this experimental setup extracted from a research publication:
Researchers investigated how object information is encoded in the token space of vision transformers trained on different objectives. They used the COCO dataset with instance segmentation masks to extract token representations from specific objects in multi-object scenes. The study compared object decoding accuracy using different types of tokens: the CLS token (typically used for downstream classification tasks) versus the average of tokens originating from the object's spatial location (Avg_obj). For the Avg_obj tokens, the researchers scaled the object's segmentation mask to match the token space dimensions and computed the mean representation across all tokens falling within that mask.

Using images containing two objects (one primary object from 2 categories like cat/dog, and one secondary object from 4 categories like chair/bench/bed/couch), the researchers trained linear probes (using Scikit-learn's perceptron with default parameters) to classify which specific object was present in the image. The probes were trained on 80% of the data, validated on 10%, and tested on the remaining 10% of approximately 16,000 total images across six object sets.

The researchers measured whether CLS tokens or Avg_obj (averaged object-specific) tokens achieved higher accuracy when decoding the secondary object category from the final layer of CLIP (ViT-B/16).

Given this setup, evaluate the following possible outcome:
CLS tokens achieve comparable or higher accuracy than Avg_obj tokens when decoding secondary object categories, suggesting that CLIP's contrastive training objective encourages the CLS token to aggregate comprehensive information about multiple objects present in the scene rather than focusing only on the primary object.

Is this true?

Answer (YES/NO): NO